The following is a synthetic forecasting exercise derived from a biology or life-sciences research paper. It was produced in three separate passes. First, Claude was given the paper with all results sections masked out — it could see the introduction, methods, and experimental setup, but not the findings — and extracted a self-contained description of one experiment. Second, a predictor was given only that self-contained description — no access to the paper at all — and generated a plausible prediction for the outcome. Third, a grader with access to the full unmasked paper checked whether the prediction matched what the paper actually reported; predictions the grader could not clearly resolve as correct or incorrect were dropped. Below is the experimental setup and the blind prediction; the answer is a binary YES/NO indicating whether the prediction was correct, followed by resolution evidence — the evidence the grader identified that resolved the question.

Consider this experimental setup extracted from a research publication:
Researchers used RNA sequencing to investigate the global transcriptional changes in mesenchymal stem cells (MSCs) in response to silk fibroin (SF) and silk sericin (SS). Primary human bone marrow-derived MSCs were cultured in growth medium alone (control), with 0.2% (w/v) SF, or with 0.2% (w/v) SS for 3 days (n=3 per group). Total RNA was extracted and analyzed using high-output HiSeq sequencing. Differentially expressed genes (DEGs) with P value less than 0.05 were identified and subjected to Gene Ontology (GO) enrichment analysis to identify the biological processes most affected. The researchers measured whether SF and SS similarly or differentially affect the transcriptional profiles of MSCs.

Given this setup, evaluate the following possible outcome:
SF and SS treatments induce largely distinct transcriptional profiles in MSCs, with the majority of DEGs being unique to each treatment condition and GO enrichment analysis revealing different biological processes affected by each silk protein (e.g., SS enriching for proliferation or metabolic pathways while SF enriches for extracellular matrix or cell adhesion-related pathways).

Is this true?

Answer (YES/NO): YES